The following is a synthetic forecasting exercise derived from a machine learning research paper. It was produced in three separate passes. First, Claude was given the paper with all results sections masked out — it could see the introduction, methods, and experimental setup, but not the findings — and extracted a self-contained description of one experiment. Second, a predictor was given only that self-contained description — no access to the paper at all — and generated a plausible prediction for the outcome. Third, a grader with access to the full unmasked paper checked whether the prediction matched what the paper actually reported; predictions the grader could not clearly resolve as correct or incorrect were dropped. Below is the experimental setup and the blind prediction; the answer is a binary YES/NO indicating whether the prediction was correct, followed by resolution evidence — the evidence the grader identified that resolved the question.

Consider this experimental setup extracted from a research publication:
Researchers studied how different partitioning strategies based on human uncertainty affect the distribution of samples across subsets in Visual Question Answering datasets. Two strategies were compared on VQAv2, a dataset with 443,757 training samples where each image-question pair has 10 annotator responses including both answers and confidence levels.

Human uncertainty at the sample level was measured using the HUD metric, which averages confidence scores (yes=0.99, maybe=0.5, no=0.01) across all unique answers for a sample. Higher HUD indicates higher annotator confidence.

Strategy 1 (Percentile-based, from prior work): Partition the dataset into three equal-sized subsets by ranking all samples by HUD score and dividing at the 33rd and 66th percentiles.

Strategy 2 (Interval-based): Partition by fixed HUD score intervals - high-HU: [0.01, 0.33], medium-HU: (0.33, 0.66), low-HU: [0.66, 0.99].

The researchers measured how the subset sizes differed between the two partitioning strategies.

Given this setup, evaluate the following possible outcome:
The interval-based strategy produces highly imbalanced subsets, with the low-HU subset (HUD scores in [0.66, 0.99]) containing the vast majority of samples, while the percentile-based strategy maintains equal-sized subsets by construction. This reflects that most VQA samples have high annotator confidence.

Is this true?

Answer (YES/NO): YES